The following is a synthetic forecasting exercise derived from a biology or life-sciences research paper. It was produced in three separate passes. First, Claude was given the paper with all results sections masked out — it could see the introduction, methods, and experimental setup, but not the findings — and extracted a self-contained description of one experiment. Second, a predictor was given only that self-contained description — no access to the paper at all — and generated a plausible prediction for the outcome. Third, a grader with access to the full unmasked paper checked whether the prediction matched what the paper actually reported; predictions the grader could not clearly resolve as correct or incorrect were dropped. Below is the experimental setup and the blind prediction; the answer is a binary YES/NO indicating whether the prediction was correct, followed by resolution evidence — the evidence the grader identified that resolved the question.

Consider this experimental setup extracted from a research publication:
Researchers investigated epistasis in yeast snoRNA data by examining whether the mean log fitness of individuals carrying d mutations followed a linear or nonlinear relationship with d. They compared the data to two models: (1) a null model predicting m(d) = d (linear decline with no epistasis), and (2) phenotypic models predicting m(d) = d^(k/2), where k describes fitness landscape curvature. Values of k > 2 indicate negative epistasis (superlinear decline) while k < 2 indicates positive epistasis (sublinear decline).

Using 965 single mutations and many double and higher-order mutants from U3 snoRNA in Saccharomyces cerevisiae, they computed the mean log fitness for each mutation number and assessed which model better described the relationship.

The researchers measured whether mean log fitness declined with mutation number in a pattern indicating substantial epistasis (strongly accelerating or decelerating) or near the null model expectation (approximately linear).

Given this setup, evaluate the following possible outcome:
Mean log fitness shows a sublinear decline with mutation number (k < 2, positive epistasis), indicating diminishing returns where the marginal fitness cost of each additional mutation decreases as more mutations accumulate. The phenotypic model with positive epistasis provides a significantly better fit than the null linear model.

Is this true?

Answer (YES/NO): NO